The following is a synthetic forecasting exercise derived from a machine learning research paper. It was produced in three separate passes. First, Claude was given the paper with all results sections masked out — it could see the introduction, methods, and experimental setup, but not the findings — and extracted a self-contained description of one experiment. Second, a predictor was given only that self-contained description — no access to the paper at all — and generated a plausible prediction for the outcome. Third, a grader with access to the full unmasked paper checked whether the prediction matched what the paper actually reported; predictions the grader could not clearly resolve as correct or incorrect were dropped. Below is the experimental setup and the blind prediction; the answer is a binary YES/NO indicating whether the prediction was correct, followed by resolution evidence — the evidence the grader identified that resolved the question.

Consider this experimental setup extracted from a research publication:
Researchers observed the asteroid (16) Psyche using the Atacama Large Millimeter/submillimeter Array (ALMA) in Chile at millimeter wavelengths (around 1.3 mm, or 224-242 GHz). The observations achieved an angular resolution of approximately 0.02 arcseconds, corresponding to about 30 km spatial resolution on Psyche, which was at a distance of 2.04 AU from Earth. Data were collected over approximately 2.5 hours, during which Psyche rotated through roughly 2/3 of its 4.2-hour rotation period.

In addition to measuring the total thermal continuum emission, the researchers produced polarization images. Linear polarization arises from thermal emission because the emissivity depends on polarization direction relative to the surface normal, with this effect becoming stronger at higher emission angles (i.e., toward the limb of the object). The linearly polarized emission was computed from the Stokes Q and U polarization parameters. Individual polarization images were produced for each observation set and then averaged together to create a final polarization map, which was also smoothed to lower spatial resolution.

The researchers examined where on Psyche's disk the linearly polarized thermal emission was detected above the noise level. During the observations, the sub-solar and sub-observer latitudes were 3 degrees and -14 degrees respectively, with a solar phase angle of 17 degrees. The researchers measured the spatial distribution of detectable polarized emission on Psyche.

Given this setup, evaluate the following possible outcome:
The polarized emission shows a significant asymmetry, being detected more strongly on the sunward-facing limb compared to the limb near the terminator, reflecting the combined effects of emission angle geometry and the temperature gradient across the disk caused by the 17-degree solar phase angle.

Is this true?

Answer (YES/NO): NO